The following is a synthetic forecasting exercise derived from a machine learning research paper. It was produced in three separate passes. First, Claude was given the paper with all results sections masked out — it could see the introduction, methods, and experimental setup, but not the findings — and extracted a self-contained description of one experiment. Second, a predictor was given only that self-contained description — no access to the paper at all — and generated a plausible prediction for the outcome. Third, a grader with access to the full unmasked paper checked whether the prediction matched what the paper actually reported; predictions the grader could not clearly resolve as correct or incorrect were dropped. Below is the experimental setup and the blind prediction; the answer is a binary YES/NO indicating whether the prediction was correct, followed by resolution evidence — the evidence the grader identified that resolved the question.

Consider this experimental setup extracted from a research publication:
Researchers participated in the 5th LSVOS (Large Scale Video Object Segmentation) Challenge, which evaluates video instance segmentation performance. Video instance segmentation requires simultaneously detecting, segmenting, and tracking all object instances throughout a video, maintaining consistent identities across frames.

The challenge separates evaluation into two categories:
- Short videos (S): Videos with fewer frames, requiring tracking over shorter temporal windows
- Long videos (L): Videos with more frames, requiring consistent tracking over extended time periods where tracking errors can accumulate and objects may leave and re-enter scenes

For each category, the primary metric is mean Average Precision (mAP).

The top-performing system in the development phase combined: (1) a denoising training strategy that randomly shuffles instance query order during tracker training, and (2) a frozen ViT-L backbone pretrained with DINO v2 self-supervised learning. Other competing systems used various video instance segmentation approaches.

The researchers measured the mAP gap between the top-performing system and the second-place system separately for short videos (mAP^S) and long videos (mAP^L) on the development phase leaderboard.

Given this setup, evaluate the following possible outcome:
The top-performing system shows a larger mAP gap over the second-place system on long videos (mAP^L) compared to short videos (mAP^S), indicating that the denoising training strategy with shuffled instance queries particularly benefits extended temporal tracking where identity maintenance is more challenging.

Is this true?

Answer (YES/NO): NO